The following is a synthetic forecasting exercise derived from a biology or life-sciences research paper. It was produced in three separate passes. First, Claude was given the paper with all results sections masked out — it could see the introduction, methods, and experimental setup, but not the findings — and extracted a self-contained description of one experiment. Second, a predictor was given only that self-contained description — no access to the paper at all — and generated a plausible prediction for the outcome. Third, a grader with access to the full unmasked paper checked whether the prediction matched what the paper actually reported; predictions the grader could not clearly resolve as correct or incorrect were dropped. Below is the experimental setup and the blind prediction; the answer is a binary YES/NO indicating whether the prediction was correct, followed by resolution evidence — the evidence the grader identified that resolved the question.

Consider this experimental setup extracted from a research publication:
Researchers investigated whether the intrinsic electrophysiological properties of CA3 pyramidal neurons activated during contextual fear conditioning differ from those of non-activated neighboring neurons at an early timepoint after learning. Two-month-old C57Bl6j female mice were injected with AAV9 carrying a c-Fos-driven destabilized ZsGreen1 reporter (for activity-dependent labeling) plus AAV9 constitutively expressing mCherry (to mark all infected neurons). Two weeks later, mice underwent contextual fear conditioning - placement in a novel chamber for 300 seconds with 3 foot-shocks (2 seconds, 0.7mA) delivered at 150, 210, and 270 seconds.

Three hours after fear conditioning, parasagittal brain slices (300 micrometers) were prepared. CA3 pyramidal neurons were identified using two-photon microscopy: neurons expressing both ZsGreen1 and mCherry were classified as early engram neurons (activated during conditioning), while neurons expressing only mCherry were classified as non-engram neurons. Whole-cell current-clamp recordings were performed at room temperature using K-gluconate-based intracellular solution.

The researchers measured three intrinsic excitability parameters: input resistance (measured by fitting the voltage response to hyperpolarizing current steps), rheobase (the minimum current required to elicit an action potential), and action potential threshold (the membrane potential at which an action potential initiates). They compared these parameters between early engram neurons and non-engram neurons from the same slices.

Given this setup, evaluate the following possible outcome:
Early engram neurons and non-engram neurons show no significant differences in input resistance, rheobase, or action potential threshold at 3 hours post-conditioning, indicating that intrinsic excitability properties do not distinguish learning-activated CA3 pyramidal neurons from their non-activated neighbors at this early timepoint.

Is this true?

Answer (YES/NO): YES